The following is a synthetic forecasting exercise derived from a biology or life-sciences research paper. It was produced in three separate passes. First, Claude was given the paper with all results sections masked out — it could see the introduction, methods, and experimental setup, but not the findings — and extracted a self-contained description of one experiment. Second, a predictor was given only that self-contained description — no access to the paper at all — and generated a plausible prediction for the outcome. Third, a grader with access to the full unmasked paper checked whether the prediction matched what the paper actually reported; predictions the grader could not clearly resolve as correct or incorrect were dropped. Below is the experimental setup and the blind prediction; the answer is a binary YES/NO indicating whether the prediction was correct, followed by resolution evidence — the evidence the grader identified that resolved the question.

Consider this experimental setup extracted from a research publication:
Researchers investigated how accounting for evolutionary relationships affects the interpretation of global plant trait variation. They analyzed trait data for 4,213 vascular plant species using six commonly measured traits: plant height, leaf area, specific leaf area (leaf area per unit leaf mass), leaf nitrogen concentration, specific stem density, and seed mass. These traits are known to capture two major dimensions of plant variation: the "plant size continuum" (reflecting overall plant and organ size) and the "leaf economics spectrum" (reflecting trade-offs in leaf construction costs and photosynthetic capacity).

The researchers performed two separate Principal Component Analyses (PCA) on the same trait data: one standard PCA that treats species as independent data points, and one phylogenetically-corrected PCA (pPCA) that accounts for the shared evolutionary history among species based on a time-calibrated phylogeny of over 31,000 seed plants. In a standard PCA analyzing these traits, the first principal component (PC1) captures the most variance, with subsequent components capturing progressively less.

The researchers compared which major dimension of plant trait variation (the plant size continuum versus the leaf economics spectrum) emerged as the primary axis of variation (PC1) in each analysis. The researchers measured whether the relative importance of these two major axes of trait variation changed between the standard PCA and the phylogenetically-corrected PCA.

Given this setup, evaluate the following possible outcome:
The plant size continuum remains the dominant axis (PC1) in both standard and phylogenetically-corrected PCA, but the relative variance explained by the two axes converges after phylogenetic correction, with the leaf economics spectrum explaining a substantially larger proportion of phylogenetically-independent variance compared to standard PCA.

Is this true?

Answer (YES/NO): NO